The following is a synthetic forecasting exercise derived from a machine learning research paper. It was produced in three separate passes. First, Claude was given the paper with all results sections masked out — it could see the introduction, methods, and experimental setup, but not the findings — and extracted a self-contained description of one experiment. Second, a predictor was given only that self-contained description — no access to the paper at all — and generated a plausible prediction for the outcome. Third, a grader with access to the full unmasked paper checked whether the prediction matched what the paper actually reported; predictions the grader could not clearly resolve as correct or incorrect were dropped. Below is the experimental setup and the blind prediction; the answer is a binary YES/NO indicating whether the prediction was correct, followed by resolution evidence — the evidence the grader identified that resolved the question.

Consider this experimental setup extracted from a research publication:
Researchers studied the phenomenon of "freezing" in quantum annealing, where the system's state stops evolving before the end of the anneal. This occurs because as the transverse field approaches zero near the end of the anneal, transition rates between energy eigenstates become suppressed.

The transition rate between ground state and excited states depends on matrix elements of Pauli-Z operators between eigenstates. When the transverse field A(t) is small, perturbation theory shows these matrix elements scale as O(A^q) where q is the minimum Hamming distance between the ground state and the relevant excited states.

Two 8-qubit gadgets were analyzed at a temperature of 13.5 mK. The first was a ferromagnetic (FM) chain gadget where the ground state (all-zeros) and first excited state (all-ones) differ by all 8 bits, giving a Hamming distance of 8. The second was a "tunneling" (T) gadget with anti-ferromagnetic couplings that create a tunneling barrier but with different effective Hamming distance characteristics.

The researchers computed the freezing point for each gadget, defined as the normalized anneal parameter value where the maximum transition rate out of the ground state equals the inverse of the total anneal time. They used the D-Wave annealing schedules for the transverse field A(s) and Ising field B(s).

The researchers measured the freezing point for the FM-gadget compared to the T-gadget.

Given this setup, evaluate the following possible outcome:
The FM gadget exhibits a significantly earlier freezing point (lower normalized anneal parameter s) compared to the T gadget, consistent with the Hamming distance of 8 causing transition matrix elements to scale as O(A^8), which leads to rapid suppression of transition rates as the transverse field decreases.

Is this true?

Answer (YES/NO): NO